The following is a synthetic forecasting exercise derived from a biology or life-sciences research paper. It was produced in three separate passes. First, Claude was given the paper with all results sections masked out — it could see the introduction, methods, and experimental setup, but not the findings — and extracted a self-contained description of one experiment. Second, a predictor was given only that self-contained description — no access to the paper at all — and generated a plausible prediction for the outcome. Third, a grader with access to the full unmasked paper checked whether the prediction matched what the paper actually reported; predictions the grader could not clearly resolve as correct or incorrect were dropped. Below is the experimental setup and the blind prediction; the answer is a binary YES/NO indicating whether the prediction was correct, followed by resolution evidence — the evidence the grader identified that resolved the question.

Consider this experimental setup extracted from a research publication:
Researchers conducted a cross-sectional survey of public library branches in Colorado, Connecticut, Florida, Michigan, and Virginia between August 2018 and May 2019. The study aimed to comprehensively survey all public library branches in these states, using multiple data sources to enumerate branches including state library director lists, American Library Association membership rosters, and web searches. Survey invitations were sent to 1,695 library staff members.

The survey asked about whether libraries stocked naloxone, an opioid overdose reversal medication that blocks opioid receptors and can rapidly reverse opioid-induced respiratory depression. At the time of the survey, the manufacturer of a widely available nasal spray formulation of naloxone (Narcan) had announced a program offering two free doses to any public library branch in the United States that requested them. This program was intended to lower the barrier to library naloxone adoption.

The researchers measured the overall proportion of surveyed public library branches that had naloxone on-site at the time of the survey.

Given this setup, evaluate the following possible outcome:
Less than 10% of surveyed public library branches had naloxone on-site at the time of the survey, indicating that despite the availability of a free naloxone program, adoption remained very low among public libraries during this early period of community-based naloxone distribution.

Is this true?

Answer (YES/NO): NO